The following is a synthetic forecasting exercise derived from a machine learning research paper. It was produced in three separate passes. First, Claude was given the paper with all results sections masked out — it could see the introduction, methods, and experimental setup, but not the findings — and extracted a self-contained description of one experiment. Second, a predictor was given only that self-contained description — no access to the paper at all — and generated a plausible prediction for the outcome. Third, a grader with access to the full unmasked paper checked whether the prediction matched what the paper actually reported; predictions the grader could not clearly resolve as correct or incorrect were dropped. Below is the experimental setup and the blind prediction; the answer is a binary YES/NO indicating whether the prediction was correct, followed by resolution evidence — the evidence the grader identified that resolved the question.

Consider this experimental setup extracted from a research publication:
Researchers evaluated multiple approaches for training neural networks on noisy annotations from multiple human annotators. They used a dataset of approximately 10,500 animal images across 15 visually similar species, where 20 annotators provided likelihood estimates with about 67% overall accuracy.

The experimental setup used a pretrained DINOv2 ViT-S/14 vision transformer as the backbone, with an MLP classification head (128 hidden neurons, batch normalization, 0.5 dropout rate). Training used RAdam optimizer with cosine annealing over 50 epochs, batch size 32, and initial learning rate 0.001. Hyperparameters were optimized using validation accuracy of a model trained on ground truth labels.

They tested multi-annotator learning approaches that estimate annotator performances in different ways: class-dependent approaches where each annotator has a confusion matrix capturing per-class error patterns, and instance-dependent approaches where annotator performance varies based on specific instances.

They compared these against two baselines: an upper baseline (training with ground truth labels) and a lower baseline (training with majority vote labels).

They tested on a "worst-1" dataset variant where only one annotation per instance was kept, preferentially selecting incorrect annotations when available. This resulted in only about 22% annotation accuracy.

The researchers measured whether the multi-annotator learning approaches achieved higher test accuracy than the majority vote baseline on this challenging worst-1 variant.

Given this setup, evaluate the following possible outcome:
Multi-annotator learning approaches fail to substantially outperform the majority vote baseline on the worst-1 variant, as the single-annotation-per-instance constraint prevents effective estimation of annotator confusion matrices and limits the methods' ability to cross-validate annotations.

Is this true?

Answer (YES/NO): NO